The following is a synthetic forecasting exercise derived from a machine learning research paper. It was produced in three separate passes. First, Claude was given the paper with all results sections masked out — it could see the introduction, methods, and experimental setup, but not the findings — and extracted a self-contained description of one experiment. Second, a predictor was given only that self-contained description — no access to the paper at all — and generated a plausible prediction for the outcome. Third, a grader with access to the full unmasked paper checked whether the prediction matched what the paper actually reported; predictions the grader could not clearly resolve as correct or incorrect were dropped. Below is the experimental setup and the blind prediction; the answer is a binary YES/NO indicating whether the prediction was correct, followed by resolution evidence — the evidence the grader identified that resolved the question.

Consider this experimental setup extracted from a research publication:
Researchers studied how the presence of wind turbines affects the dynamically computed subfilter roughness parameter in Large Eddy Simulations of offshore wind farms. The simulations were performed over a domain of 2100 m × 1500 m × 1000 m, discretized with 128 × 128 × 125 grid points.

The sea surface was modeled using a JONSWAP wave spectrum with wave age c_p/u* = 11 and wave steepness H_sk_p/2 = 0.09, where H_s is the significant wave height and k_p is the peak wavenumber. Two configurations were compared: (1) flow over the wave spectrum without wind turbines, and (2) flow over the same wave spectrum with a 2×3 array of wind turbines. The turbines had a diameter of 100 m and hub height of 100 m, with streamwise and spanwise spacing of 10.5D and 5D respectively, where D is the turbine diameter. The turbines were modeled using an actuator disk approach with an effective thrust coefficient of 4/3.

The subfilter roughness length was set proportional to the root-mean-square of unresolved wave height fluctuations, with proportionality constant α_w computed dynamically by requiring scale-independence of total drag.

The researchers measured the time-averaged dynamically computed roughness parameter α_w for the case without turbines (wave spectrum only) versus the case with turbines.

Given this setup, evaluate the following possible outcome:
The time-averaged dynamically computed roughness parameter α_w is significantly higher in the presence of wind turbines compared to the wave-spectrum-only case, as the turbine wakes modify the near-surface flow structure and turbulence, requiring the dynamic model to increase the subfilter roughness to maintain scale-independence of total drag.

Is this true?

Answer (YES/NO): NO